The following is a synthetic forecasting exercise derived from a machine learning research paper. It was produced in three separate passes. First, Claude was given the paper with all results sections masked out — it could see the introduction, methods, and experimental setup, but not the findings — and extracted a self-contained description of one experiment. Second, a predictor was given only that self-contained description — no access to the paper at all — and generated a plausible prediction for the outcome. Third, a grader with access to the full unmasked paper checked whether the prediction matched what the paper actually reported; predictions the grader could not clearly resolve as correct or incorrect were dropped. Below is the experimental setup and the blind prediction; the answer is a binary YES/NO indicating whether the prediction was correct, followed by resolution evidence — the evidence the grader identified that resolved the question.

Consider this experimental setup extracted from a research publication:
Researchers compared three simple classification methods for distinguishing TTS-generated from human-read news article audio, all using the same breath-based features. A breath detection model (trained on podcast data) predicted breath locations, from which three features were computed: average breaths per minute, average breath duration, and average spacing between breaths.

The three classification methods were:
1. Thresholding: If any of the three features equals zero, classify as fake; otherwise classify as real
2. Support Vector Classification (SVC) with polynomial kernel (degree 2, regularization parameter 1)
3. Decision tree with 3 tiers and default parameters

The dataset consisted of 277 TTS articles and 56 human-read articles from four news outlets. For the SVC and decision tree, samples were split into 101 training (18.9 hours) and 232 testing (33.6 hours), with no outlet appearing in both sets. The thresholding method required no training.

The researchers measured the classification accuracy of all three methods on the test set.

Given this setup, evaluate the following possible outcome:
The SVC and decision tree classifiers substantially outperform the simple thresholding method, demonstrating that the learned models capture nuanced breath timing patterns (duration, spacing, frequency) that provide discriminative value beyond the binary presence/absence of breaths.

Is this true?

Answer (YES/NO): NO